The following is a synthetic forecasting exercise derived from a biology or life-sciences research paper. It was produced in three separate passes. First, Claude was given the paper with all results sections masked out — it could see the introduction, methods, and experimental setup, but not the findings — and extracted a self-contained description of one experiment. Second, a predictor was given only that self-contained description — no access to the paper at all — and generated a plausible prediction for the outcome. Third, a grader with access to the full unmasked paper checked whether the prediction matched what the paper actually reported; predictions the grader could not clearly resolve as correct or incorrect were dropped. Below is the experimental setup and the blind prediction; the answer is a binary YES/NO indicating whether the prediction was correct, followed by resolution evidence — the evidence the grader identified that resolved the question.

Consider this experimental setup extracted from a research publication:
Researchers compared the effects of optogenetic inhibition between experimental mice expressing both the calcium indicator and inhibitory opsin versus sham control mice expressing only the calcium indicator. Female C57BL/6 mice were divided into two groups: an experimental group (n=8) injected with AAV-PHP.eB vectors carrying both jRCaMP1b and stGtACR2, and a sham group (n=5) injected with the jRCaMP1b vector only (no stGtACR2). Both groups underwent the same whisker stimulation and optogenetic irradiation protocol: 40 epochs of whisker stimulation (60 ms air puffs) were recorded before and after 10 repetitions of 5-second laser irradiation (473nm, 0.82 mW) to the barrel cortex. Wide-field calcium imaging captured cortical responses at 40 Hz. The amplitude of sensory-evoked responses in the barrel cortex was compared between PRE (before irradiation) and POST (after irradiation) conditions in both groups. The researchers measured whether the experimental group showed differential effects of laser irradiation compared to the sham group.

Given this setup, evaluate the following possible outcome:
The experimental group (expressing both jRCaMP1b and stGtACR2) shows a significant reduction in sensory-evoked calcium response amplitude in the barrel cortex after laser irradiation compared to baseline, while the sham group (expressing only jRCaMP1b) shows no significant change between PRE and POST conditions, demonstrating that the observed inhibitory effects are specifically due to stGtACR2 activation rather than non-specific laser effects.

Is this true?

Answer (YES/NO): YES